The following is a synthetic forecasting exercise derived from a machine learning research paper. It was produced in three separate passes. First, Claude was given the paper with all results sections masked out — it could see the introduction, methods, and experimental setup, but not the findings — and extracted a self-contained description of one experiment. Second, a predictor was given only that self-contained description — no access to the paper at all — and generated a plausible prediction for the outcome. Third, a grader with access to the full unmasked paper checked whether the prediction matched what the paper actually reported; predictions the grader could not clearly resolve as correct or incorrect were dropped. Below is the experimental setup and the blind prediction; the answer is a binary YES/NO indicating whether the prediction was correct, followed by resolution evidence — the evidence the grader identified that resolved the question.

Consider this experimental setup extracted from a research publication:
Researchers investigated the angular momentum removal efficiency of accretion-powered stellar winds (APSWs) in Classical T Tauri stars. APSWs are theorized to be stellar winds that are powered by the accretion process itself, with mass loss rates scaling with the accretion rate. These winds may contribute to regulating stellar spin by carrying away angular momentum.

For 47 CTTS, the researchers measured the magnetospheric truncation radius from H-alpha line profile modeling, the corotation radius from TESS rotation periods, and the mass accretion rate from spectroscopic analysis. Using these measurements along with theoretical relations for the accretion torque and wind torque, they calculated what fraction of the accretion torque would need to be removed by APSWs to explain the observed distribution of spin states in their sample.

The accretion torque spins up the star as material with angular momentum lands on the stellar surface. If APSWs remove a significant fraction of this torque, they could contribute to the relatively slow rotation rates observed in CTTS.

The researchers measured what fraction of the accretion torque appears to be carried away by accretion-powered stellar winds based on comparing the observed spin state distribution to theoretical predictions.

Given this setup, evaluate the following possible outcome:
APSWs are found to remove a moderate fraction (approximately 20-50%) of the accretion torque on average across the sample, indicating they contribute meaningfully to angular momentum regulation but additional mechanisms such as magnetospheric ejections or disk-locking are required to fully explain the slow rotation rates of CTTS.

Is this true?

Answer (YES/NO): NO